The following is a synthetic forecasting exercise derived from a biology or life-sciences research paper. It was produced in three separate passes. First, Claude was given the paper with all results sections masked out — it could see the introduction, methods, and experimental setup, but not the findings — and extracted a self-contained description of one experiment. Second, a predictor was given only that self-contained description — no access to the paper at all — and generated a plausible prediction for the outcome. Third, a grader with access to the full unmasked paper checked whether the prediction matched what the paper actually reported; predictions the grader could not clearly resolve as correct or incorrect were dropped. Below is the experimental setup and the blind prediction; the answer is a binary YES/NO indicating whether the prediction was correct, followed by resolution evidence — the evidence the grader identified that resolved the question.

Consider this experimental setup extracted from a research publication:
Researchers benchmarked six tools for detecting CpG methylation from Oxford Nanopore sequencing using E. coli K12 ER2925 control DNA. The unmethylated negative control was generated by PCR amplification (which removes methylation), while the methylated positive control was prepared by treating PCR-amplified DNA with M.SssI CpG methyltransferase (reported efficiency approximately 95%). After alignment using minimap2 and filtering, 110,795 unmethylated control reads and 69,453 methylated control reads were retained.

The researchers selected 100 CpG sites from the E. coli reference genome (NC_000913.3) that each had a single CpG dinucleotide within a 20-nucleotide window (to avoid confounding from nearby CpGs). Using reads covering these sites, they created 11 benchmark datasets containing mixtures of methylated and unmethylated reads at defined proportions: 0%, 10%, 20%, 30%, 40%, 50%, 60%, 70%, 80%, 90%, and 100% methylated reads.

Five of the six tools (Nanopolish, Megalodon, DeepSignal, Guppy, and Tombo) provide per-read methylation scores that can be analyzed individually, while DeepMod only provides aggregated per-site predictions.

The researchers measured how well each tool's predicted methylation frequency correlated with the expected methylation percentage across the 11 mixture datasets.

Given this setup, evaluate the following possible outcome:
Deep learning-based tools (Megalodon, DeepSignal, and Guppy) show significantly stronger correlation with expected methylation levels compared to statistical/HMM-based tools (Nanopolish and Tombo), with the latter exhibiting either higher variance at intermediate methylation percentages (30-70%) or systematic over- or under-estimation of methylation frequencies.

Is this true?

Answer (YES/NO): NO